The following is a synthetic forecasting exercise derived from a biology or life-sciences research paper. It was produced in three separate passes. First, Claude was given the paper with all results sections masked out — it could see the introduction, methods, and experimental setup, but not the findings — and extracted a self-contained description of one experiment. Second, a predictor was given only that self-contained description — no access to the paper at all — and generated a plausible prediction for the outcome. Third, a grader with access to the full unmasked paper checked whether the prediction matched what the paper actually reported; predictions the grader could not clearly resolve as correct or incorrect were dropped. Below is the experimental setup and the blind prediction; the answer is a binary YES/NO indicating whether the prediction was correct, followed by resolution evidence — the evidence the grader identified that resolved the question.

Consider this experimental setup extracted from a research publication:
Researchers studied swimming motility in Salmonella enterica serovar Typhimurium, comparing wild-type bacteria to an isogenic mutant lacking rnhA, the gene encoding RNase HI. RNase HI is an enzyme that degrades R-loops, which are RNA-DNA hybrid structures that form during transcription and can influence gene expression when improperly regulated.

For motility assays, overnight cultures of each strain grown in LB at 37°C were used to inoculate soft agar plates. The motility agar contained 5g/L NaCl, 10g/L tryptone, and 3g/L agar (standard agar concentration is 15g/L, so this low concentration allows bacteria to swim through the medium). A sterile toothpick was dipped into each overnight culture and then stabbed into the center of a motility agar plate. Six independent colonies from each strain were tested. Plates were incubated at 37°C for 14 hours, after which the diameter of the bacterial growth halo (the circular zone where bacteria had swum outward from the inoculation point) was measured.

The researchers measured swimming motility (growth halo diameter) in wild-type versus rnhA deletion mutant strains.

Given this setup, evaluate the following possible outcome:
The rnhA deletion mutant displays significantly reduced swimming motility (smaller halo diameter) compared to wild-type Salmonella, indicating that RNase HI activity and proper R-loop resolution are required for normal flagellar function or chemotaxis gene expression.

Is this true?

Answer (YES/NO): YES